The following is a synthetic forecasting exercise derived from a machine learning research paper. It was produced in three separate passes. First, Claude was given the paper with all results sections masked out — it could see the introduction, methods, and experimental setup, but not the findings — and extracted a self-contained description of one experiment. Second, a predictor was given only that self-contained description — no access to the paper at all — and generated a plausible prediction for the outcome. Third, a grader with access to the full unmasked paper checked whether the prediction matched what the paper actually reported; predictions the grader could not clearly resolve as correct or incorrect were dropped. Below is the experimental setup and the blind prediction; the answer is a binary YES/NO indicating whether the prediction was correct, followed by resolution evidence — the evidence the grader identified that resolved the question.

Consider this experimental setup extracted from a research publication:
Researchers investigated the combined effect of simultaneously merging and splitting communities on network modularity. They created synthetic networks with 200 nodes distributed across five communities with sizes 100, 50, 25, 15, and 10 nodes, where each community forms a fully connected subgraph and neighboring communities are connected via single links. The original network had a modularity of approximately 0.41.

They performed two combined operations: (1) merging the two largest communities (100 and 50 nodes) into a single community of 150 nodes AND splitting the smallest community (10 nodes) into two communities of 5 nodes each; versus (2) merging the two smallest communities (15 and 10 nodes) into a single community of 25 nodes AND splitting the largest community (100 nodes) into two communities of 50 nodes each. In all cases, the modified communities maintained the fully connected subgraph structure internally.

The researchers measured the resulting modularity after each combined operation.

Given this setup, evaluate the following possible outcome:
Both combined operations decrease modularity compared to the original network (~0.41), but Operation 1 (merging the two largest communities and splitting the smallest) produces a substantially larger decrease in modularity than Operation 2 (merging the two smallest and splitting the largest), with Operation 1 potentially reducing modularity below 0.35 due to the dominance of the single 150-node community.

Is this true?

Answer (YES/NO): NO